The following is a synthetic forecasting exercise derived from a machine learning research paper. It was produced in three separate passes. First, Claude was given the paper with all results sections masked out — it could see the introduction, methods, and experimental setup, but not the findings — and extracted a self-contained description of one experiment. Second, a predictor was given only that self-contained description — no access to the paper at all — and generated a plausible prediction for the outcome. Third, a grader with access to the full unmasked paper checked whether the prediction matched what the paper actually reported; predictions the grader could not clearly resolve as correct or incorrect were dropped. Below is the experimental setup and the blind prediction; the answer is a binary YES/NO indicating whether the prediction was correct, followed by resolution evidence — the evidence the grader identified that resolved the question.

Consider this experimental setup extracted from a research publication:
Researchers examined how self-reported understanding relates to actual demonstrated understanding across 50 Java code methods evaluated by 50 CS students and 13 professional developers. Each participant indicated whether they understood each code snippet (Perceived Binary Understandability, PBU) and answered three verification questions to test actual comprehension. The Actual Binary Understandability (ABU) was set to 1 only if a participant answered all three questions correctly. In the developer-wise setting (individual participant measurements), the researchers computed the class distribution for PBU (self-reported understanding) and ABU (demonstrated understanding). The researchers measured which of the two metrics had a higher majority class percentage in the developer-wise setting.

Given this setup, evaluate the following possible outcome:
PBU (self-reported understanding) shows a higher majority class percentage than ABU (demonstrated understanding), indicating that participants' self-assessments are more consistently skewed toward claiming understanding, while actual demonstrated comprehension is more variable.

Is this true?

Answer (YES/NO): NO